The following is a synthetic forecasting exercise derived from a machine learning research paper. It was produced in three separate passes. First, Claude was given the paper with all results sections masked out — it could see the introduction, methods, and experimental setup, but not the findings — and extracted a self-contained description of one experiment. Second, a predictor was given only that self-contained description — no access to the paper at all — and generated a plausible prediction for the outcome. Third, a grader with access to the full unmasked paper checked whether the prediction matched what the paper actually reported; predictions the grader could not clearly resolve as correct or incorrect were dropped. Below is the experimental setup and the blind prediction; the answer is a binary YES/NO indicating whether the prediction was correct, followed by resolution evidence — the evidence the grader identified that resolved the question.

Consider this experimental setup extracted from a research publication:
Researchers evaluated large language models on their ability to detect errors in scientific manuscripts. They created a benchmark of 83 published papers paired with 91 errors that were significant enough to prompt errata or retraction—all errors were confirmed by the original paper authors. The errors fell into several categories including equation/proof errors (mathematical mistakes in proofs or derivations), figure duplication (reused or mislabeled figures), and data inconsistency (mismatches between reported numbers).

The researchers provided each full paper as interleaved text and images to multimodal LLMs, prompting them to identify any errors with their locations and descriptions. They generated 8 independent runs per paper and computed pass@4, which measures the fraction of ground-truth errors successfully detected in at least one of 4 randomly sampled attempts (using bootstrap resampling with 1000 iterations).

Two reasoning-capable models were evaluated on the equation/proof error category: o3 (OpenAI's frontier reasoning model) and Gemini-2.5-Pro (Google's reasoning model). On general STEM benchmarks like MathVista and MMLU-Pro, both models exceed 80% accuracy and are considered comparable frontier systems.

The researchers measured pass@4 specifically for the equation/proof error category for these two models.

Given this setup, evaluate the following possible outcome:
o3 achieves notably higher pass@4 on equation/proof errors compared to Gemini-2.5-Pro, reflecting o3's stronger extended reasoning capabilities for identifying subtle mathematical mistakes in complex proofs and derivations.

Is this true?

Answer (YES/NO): YES